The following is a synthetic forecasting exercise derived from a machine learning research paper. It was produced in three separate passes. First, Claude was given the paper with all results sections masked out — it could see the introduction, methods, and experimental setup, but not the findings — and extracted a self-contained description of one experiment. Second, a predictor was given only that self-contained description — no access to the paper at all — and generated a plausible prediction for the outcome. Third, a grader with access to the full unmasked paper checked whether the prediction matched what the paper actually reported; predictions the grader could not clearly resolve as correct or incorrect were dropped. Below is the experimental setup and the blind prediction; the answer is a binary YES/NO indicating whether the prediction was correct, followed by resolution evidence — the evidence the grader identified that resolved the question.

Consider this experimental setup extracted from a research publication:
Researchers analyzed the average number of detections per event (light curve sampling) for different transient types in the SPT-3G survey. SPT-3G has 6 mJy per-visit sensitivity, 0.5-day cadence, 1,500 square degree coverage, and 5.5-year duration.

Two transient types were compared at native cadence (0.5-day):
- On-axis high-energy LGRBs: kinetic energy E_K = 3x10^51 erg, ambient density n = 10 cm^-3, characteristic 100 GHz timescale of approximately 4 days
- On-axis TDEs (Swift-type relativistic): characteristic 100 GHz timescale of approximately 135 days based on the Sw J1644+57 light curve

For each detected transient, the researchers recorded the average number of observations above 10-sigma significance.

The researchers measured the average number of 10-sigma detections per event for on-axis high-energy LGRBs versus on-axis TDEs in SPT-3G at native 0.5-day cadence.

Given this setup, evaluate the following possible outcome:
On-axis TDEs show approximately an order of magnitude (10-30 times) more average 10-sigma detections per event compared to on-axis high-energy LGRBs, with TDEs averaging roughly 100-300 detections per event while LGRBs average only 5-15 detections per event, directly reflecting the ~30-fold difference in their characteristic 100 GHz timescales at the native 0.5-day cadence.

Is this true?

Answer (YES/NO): NO